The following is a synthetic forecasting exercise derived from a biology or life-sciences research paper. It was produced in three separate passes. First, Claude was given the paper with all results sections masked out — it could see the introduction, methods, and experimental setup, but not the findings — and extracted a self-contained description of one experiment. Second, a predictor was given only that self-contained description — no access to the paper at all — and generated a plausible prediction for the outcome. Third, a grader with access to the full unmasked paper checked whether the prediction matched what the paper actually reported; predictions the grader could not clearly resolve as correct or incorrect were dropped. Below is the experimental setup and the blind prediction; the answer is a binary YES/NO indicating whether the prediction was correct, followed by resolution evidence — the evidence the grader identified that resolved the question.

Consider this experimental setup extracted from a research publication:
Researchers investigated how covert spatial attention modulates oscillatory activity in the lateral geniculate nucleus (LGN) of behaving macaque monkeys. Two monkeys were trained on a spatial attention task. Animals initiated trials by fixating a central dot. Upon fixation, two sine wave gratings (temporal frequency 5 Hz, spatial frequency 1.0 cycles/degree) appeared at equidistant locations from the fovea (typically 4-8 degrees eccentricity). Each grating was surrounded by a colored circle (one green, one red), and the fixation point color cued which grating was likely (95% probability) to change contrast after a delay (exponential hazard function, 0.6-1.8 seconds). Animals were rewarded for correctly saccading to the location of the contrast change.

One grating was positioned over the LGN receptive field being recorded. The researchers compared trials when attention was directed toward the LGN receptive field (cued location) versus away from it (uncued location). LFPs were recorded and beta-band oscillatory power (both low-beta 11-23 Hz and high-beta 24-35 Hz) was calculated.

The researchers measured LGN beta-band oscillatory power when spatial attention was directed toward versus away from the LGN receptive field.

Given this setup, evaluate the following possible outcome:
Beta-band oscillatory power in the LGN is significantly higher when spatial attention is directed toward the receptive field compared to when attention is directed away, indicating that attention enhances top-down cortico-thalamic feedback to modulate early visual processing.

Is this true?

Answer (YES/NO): NO